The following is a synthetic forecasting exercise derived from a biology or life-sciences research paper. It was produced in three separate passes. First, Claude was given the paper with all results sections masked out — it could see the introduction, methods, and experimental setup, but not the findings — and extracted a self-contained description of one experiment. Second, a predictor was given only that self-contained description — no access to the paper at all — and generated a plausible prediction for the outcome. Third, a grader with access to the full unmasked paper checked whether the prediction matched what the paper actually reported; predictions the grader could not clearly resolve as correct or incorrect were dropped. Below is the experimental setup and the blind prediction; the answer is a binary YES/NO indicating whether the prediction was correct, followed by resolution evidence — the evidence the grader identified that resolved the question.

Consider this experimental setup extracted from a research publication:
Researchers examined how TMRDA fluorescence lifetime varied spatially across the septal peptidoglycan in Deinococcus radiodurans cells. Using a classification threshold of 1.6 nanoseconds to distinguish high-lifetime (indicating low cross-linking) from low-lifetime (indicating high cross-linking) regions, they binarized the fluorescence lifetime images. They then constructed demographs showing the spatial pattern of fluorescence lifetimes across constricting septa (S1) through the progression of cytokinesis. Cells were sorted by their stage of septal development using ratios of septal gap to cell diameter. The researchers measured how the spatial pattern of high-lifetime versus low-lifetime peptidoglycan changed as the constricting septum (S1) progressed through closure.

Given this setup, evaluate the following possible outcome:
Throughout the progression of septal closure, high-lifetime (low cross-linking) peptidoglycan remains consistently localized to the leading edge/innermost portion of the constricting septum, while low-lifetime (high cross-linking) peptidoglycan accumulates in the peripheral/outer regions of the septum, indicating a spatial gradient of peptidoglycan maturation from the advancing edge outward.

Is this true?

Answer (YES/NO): YES